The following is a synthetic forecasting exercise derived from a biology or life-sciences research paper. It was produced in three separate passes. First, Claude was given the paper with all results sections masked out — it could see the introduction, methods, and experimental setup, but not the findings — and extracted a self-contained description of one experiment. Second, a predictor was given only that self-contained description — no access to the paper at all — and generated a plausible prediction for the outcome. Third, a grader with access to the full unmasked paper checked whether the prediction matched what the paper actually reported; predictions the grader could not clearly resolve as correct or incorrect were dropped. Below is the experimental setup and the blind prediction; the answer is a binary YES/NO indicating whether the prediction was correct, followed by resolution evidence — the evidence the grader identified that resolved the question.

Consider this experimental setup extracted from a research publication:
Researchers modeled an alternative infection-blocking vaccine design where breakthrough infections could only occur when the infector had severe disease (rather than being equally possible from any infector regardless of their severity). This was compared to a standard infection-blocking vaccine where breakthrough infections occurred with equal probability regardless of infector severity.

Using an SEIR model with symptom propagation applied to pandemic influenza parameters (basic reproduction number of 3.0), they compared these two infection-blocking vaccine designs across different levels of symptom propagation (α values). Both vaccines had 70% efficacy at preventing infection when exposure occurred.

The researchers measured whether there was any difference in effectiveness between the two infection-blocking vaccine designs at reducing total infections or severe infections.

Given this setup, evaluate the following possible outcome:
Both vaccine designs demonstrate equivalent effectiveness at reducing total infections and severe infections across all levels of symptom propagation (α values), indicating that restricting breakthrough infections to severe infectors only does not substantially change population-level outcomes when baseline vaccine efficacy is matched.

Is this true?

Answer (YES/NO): YES